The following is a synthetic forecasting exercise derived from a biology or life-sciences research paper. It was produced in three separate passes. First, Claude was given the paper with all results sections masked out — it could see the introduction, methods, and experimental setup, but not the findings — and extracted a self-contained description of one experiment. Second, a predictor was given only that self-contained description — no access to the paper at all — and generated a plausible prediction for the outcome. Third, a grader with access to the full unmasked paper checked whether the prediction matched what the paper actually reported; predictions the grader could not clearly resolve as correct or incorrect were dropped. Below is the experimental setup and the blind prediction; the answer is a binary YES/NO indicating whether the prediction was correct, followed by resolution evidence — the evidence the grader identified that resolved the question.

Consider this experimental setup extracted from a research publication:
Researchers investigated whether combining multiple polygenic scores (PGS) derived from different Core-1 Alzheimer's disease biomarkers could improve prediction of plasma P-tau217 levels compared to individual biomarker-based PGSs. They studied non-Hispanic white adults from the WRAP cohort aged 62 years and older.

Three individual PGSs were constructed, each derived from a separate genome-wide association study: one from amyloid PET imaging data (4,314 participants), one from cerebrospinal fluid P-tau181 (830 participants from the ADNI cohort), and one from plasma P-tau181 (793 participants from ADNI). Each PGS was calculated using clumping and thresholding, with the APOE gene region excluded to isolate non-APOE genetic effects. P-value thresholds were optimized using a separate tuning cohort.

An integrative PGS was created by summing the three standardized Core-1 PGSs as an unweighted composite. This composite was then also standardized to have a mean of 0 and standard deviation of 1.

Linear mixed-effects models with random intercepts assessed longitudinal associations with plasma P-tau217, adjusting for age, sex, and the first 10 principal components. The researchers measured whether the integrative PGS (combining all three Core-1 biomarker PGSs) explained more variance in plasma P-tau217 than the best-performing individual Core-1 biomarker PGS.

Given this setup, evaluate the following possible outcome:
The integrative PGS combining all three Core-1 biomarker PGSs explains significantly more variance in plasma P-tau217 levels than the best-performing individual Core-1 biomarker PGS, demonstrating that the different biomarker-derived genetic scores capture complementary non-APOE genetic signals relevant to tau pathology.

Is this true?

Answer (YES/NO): NO